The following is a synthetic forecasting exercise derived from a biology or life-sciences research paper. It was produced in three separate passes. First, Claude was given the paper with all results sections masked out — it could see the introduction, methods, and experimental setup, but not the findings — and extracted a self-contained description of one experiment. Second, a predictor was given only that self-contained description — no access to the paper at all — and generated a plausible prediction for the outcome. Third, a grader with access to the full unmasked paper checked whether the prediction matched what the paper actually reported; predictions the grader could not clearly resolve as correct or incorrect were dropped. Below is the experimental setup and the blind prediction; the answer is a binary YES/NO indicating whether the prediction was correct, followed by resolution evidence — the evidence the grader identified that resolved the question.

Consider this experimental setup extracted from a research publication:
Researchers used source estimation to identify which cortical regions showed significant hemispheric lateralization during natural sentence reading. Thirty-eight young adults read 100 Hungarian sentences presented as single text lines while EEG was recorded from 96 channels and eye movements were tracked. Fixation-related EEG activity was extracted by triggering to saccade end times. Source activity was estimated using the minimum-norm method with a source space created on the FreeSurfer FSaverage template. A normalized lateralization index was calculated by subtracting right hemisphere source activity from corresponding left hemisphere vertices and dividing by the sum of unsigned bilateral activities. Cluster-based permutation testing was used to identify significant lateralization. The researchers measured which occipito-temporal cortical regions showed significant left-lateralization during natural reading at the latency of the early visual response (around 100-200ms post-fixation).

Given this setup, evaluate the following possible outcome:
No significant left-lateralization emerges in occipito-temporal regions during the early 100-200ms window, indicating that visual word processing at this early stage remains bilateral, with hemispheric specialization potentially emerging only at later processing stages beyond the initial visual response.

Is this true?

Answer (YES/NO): NO